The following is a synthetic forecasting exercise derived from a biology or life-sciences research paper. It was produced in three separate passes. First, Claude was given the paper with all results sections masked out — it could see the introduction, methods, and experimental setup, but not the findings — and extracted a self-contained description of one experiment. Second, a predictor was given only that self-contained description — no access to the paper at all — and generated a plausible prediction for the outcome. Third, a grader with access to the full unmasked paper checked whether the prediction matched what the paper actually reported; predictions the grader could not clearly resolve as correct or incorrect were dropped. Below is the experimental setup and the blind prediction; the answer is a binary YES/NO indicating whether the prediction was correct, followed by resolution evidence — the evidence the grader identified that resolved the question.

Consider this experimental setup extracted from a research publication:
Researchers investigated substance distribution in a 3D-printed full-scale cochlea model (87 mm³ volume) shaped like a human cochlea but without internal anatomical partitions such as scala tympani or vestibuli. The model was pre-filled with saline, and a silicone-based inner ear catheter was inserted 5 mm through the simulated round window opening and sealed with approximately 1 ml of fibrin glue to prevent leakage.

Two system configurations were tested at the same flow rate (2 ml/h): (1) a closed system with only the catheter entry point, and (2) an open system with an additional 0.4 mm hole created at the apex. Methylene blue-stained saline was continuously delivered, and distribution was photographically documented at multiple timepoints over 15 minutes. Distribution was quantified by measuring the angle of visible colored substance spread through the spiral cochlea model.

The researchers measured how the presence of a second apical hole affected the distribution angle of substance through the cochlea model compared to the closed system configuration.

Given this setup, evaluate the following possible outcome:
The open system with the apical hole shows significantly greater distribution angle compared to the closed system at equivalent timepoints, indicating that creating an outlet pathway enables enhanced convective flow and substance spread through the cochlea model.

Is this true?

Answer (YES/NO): YES